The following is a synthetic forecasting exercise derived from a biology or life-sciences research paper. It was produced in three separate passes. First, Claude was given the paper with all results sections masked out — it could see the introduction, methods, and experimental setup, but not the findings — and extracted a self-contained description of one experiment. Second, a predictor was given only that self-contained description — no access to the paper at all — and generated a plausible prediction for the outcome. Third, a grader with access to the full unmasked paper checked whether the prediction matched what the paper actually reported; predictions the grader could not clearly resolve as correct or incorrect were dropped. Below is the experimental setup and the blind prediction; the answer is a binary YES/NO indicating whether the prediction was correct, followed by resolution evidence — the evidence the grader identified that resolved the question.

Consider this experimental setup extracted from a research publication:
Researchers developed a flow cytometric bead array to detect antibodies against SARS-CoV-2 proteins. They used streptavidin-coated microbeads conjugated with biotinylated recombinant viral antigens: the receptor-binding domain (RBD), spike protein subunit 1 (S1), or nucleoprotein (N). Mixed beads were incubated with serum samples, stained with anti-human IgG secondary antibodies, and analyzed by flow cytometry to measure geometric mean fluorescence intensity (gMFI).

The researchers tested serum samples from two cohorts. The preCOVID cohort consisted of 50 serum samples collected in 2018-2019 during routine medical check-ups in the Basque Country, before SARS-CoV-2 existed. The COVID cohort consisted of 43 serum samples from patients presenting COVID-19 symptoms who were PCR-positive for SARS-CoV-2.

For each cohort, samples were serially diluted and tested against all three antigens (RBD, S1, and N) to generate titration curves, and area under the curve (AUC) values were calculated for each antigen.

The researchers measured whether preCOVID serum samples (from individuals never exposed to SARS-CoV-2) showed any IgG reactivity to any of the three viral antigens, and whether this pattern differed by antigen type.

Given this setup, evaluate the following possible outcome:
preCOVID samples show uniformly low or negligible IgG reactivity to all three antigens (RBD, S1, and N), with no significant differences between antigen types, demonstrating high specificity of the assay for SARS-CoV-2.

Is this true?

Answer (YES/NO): NO